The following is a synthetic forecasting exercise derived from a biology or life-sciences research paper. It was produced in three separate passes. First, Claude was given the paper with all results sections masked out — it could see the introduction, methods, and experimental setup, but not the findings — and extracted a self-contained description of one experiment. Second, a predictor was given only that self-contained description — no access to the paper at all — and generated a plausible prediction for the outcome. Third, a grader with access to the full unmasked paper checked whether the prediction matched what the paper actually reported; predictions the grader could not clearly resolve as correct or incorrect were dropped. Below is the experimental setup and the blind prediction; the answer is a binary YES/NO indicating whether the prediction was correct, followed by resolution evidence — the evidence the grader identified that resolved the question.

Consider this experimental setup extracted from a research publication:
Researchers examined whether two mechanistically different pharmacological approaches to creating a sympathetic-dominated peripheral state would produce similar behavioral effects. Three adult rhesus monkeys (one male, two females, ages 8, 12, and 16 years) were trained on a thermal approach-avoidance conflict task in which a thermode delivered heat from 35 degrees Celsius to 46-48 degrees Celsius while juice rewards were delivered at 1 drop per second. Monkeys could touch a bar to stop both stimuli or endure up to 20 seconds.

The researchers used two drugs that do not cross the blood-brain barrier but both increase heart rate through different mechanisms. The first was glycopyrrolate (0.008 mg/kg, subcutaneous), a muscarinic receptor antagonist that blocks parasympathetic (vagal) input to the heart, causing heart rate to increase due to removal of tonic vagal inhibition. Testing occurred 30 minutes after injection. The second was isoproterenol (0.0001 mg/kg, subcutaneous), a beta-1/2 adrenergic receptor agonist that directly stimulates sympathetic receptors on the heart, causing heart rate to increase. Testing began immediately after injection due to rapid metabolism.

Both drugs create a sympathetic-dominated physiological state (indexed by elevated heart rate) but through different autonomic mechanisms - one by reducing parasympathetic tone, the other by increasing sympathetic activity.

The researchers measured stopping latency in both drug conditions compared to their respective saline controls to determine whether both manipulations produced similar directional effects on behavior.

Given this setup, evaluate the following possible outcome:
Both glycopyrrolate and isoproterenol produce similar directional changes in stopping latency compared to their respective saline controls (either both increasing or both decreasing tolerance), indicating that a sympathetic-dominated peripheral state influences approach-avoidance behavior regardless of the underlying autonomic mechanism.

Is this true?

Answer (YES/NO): YES